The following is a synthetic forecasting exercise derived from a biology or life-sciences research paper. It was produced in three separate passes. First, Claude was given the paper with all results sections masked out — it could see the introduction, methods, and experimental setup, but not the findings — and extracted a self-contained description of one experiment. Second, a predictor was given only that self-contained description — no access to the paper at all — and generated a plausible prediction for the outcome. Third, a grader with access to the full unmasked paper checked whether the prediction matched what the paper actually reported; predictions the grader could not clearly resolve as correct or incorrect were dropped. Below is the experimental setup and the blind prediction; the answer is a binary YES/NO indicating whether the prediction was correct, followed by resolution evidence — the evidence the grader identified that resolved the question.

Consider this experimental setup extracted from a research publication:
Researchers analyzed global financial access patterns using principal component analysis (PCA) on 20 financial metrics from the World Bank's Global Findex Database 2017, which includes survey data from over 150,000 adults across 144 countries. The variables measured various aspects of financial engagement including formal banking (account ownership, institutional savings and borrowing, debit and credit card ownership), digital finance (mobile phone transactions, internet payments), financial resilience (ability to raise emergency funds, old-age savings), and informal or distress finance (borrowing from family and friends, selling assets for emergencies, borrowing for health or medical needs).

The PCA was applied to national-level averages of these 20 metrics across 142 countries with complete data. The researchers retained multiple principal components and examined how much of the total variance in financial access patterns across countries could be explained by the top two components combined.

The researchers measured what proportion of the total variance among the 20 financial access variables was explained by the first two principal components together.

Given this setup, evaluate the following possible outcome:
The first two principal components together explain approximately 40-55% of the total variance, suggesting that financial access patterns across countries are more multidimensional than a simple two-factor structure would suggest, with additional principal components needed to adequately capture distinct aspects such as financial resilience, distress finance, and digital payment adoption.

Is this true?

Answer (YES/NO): NO